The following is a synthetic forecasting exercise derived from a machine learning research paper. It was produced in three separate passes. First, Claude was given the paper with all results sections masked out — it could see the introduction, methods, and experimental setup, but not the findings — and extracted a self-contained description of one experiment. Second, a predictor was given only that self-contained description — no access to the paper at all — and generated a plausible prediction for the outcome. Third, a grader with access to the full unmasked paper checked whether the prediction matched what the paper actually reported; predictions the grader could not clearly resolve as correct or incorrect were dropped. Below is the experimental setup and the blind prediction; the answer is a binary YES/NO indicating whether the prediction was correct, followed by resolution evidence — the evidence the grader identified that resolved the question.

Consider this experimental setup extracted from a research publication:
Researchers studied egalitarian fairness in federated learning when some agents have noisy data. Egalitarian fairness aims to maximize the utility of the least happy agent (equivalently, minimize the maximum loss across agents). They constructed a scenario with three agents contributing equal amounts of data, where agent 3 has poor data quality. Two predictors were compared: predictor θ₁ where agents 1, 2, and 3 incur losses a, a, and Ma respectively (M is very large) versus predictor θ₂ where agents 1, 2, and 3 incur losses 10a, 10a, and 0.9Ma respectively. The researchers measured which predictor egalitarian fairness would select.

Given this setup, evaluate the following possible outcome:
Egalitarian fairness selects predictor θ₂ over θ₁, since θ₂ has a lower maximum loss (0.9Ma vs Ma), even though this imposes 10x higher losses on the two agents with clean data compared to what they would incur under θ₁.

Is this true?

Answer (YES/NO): YES